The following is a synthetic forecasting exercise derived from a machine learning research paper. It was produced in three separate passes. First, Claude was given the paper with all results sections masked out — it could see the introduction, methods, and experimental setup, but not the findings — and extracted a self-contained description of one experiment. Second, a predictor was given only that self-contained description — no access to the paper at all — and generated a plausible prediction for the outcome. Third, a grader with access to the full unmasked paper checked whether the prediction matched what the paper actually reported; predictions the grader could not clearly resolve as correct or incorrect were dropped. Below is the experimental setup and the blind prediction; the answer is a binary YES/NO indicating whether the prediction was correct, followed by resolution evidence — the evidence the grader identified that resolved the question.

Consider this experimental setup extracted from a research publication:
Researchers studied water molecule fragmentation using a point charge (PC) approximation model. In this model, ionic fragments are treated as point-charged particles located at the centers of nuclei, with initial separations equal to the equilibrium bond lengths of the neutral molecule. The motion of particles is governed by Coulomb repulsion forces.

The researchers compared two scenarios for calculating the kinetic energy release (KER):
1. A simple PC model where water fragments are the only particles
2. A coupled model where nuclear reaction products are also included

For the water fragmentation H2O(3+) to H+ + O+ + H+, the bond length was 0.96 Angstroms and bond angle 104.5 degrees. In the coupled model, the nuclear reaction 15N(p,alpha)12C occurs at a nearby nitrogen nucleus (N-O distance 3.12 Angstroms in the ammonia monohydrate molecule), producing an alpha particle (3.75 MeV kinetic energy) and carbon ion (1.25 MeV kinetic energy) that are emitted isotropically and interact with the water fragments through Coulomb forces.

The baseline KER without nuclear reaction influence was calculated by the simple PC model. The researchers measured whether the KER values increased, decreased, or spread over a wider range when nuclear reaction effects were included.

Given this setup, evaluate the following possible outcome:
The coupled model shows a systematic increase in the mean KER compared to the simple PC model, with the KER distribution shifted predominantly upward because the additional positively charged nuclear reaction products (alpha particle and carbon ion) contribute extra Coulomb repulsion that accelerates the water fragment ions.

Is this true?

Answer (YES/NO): NO